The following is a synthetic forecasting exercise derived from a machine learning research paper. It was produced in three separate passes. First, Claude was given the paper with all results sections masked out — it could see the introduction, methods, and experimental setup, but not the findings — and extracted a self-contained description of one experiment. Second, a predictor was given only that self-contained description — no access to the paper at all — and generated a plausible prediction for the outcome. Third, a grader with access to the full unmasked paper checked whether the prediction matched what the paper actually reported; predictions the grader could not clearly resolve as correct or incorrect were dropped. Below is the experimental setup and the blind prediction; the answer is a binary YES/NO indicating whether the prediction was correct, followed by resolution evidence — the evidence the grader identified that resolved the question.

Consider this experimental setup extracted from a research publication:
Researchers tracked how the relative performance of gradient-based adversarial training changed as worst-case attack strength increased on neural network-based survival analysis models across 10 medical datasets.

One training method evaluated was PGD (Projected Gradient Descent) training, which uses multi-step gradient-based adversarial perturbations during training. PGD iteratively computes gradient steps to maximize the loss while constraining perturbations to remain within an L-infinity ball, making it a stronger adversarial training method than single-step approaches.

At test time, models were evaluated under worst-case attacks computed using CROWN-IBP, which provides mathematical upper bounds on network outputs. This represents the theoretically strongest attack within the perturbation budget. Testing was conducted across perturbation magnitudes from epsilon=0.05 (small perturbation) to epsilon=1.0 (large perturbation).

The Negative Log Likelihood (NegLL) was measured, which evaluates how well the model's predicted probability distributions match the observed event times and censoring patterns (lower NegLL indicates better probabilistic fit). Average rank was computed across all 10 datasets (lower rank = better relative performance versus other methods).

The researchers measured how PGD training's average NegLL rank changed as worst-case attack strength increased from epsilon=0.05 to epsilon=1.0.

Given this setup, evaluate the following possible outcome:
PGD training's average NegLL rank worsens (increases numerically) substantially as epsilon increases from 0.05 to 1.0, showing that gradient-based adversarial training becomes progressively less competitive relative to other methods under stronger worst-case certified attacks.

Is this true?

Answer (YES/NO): NO